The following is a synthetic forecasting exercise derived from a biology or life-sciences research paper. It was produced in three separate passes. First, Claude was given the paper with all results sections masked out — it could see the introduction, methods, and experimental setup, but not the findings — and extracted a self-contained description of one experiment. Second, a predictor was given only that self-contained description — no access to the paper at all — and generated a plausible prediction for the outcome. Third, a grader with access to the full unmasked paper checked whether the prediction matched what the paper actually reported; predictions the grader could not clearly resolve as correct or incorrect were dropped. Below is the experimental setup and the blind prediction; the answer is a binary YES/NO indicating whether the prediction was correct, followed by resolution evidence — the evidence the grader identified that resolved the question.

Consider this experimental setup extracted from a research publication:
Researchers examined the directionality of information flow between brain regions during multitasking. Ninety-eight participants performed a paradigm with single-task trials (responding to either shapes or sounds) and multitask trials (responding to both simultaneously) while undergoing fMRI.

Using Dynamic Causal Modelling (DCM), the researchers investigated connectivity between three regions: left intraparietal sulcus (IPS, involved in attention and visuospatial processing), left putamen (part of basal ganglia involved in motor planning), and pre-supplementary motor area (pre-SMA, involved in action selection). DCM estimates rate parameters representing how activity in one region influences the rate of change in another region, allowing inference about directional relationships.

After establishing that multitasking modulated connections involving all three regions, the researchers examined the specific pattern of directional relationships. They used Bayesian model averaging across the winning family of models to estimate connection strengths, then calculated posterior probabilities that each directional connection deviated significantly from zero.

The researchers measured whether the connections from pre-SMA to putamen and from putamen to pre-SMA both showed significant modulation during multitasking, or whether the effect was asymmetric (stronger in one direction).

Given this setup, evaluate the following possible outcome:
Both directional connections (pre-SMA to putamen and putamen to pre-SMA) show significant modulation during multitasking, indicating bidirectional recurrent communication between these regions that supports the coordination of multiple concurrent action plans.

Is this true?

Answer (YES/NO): NO